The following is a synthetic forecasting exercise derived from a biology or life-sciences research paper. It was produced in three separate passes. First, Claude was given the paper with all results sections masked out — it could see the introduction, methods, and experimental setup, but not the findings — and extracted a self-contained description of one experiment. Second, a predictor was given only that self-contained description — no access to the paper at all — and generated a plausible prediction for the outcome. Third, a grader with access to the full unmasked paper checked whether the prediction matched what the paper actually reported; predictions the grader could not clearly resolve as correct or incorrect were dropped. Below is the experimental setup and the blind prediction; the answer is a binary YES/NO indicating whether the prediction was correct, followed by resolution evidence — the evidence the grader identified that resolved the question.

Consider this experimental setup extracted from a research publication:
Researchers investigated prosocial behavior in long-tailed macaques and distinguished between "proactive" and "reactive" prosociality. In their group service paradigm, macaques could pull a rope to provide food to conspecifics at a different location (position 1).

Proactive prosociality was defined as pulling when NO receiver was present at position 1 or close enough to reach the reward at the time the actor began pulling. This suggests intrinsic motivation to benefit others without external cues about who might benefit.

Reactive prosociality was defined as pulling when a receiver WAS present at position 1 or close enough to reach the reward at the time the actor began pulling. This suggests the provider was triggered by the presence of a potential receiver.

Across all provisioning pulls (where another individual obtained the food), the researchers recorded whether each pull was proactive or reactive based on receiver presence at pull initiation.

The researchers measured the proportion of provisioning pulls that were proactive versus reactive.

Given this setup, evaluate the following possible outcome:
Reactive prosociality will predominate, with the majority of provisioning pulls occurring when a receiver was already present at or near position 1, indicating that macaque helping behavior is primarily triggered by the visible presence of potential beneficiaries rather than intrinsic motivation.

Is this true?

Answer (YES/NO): NO